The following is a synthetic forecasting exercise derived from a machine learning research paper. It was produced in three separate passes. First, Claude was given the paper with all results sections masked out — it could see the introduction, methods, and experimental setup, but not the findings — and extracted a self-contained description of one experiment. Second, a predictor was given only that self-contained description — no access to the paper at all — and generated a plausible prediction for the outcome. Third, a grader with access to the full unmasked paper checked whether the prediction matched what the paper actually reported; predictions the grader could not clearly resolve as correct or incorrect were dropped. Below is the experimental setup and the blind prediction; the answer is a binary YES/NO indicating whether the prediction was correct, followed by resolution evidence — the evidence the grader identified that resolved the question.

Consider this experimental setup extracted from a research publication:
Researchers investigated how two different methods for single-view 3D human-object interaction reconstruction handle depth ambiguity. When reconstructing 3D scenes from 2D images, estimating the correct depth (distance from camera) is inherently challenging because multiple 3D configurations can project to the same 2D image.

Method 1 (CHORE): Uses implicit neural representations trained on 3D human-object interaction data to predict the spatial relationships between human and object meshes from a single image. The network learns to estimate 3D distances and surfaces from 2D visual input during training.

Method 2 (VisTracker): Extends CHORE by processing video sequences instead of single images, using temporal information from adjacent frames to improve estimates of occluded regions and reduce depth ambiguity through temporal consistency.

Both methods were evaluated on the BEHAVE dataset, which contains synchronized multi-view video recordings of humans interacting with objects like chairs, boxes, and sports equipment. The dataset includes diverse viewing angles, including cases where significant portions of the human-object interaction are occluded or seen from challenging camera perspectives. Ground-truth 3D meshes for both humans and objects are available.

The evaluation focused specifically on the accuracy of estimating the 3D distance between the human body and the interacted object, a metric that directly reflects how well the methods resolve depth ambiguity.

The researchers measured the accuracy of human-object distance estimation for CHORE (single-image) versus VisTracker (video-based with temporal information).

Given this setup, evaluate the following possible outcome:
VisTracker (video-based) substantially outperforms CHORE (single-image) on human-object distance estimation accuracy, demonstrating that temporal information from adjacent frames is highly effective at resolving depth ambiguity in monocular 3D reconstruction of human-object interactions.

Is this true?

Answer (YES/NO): NO